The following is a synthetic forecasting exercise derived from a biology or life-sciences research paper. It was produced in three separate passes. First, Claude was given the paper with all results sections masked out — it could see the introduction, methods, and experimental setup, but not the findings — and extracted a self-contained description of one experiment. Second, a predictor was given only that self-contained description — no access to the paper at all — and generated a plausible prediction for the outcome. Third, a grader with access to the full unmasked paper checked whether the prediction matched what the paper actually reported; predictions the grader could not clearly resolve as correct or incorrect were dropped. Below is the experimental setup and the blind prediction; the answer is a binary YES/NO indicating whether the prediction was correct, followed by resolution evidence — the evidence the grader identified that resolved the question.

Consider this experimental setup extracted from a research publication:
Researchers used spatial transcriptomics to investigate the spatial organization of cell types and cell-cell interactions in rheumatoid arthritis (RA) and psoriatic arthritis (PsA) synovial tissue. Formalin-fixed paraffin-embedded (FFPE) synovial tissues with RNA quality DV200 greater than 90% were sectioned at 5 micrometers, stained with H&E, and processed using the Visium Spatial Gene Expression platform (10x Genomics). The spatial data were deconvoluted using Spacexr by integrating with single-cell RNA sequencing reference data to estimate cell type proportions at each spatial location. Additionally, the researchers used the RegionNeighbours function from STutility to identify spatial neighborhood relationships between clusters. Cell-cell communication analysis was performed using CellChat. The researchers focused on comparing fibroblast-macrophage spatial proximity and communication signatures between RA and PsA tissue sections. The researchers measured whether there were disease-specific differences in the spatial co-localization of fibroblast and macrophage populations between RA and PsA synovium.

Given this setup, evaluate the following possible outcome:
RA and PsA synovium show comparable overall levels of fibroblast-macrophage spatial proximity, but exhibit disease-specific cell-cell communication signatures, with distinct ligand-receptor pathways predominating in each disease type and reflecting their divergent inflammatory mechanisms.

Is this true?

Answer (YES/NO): NO